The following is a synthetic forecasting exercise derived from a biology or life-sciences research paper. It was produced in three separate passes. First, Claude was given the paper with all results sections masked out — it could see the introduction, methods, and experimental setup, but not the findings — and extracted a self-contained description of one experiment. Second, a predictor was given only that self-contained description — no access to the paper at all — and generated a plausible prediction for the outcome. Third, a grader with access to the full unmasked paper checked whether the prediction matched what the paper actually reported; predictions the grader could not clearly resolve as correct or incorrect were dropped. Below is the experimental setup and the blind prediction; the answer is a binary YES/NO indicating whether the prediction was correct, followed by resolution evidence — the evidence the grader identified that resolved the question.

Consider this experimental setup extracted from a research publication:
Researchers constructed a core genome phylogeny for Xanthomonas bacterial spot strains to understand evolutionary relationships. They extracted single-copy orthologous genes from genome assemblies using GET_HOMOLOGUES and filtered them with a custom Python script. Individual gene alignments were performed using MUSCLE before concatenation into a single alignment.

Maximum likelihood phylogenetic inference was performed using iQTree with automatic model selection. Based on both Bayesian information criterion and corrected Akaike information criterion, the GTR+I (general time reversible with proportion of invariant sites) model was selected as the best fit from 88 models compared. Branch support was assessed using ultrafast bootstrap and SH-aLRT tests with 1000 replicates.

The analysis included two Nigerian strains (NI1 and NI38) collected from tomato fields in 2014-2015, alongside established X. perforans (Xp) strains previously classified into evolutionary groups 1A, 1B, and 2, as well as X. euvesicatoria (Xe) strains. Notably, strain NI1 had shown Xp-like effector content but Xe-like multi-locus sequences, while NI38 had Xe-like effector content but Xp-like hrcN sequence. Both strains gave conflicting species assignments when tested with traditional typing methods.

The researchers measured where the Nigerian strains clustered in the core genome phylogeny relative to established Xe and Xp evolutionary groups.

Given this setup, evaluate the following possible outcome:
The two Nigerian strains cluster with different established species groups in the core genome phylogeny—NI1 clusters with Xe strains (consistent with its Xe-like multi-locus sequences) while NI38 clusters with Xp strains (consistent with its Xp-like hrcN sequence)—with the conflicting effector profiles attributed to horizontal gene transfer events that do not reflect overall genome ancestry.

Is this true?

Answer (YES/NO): NO